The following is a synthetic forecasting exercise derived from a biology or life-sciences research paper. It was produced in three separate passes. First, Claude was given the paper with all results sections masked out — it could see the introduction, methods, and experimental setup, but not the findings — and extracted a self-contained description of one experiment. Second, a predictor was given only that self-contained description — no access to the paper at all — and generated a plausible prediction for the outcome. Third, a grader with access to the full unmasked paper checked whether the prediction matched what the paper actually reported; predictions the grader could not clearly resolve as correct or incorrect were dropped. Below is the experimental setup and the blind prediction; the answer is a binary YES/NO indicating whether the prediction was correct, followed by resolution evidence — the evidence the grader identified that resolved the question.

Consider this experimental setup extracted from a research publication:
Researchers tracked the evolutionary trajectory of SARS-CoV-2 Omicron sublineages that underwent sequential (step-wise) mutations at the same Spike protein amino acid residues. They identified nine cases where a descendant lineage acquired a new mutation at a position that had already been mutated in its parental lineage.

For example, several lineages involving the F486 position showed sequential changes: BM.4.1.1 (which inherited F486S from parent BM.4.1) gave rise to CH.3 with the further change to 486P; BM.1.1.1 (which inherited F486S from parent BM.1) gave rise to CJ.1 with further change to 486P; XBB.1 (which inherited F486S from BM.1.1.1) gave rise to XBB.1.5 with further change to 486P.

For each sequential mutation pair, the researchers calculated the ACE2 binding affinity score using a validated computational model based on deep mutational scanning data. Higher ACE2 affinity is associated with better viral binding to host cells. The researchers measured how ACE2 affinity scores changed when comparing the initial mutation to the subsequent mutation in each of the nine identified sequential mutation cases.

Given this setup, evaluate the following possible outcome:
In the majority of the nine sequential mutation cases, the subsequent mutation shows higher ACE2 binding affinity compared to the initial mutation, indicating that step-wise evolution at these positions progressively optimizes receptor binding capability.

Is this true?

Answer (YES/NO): YES